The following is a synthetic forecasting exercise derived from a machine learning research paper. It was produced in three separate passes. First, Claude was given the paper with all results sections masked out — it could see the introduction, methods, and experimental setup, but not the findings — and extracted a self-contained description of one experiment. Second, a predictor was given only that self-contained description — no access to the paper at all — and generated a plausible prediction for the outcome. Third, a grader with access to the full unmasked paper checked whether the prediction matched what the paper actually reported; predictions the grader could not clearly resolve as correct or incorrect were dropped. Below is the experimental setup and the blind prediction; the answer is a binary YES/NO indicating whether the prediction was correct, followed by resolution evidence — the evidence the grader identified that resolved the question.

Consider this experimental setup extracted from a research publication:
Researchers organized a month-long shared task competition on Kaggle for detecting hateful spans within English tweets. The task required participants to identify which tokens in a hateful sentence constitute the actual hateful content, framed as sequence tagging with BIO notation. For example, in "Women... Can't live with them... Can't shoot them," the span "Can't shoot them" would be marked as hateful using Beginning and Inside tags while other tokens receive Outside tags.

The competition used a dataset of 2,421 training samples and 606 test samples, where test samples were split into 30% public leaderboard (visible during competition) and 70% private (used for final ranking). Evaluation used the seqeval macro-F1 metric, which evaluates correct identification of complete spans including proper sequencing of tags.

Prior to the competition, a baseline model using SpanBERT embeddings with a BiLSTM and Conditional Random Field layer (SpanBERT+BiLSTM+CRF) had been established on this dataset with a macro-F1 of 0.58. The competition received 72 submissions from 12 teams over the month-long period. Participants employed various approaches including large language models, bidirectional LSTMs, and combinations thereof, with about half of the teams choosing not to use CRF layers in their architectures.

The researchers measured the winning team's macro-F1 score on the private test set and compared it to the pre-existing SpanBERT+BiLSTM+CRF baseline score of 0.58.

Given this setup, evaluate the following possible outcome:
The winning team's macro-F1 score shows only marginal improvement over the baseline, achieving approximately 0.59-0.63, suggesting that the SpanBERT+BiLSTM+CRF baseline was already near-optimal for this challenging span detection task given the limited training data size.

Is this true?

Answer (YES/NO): NO